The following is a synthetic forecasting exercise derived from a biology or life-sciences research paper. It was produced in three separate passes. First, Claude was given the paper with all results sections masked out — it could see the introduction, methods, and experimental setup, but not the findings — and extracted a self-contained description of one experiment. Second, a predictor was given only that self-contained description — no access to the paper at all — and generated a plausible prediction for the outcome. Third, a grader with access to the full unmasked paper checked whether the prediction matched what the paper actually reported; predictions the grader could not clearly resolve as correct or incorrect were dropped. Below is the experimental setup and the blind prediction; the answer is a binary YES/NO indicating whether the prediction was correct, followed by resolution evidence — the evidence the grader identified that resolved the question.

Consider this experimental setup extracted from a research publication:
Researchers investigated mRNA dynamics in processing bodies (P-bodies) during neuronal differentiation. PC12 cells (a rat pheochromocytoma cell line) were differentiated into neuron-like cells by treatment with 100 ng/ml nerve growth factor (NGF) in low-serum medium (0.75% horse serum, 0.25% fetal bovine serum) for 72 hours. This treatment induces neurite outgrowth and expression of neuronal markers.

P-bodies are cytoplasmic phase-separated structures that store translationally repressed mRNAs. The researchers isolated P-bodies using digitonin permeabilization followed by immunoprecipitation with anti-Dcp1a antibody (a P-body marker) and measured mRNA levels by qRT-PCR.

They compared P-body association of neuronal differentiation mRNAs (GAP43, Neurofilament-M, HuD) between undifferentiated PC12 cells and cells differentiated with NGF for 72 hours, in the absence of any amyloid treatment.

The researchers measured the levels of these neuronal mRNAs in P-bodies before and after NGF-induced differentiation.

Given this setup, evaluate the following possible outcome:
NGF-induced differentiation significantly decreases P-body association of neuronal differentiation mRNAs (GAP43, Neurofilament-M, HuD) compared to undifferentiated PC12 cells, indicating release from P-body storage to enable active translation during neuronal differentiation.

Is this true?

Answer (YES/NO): YES